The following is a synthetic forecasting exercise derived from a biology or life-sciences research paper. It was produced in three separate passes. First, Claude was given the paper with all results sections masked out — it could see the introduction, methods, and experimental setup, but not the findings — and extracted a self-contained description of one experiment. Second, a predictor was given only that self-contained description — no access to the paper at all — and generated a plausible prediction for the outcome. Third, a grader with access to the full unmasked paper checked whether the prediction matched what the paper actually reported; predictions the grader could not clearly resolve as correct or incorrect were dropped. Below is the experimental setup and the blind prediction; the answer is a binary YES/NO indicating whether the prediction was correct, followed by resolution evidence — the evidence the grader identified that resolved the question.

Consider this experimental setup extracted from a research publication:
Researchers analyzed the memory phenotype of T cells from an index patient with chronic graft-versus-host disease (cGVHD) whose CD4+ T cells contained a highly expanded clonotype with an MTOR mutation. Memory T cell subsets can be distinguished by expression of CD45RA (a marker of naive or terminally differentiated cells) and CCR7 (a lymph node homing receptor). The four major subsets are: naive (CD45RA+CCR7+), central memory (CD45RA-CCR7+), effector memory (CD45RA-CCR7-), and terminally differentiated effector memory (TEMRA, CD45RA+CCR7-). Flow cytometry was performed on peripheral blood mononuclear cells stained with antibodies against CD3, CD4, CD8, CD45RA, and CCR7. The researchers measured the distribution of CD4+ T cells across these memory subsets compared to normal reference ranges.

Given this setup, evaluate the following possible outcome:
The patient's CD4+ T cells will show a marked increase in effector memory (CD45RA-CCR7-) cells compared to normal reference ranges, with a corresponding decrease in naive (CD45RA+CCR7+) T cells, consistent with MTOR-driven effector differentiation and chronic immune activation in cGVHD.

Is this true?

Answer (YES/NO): YES